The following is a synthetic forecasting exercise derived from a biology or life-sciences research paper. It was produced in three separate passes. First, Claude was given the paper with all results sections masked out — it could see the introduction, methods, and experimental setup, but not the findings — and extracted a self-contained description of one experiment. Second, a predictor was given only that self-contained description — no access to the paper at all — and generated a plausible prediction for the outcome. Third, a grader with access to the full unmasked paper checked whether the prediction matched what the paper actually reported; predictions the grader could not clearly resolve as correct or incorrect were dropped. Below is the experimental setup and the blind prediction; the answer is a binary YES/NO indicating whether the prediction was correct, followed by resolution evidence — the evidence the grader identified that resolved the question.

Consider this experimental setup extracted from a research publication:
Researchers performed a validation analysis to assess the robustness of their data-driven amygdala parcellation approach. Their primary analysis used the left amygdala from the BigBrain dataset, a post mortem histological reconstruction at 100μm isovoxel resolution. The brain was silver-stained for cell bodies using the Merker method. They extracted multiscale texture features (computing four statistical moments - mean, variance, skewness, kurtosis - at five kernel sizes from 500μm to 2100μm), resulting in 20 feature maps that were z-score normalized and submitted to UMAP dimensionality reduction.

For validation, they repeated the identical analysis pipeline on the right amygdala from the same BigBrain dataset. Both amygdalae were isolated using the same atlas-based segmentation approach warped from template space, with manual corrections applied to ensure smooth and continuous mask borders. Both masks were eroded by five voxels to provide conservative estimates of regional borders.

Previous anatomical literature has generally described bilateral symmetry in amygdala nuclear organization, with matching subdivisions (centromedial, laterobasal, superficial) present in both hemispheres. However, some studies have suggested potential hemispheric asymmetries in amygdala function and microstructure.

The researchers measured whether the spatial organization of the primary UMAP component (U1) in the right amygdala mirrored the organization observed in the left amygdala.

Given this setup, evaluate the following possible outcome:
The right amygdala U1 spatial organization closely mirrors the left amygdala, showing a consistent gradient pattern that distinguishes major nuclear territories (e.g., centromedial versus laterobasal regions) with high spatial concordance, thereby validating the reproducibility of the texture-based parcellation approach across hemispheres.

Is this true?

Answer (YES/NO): YES